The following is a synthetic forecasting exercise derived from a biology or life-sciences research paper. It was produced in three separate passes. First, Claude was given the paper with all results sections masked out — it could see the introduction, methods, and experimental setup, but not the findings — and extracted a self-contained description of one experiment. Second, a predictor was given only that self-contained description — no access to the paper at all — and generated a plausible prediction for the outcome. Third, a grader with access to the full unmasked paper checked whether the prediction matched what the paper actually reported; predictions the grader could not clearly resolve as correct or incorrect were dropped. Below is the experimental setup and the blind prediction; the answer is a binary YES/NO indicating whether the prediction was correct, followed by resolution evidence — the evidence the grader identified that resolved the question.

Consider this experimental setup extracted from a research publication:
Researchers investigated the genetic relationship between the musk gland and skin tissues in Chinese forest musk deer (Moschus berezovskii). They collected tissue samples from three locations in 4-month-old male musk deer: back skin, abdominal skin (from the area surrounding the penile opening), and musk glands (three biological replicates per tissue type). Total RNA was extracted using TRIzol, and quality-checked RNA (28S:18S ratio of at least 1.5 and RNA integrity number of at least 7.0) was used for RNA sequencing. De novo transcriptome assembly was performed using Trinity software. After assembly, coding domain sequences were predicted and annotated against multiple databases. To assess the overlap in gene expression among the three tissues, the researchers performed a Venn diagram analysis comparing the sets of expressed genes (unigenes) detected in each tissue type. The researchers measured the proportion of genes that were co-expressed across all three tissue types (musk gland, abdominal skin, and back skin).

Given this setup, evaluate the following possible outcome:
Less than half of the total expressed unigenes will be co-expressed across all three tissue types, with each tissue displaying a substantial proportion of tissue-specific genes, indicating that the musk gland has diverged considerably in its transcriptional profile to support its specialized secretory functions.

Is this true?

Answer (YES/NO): NO